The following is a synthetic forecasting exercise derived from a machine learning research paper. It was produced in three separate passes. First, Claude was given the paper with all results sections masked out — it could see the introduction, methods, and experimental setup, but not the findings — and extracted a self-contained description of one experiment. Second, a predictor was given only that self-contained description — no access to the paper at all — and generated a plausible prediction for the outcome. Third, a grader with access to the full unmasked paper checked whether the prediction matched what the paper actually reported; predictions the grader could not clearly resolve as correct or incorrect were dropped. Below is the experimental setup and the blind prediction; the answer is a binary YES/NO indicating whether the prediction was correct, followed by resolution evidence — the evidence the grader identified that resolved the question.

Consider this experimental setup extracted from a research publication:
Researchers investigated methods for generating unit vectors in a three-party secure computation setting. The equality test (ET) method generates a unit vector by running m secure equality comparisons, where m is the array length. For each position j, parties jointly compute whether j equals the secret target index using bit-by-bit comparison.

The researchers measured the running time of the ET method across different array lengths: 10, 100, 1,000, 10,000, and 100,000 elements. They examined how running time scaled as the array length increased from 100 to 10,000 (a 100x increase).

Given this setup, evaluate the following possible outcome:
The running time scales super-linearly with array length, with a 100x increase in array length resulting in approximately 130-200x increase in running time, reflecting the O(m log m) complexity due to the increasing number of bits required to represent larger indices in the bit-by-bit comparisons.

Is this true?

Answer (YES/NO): NO